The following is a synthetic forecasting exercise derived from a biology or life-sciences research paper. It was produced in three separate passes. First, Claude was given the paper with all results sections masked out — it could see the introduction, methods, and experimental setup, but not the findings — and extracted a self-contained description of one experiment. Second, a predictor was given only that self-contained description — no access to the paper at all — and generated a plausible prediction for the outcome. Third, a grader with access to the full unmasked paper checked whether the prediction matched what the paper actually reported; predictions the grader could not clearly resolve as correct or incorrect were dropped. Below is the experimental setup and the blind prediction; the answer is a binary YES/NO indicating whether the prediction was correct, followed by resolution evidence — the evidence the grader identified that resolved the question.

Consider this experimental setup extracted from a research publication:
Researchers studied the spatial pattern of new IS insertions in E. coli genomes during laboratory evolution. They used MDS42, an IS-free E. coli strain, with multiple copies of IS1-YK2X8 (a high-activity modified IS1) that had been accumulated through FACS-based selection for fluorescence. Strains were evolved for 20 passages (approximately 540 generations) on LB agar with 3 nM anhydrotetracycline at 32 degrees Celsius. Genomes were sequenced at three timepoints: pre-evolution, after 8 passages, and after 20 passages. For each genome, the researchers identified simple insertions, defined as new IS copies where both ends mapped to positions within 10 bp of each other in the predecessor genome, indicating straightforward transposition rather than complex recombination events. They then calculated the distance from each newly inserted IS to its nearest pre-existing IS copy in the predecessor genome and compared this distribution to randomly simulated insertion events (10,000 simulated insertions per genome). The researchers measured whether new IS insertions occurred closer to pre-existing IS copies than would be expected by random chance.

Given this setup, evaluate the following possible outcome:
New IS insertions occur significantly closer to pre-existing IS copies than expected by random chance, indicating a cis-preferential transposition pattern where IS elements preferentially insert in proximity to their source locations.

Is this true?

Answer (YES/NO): NO